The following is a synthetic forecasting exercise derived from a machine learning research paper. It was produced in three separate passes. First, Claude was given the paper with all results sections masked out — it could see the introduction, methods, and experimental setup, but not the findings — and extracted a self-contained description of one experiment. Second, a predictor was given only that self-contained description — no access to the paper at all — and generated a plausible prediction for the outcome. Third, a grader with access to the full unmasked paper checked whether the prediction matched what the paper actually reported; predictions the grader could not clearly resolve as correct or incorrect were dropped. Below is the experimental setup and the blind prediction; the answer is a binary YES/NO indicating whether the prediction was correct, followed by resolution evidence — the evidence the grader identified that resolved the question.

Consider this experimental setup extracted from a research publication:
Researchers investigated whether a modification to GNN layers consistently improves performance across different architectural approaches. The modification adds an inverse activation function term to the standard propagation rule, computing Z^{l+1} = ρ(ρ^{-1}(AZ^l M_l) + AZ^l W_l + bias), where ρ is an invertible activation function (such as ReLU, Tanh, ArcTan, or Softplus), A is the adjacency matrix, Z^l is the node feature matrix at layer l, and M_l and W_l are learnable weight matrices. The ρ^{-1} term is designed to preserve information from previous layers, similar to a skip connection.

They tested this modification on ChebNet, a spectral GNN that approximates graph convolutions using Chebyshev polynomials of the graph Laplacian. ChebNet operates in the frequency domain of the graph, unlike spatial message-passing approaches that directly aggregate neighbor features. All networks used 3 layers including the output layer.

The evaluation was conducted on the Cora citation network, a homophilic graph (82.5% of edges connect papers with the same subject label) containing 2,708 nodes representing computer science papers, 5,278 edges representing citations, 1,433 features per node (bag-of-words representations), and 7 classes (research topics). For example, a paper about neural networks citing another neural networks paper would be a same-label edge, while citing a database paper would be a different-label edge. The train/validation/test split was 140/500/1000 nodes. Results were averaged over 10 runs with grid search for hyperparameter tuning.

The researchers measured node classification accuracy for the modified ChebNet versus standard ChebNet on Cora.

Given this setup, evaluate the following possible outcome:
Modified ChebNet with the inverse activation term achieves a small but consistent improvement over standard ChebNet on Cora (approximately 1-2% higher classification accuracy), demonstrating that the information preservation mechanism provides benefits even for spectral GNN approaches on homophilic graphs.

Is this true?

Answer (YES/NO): NO